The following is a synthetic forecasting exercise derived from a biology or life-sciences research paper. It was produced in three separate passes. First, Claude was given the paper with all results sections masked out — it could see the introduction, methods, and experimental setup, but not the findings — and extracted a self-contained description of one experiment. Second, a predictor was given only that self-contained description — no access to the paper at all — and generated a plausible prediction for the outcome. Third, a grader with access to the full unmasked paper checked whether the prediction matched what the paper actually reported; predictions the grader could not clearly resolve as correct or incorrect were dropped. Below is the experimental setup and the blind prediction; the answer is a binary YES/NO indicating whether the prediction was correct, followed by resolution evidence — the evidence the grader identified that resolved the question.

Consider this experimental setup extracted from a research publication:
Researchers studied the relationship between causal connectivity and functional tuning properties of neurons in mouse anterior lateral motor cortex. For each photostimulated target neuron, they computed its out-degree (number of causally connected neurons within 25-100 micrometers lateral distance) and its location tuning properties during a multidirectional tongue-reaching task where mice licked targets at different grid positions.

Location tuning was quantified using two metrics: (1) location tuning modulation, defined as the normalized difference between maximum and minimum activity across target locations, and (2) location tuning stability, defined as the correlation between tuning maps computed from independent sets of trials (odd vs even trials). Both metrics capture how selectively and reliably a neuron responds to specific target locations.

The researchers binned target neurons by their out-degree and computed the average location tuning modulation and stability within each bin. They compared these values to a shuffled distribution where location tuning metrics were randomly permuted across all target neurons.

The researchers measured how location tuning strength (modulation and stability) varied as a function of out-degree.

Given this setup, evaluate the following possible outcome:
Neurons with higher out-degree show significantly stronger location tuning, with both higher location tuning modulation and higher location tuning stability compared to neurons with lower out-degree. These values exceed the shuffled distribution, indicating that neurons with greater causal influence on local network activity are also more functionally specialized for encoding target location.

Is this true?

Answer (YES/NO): NO